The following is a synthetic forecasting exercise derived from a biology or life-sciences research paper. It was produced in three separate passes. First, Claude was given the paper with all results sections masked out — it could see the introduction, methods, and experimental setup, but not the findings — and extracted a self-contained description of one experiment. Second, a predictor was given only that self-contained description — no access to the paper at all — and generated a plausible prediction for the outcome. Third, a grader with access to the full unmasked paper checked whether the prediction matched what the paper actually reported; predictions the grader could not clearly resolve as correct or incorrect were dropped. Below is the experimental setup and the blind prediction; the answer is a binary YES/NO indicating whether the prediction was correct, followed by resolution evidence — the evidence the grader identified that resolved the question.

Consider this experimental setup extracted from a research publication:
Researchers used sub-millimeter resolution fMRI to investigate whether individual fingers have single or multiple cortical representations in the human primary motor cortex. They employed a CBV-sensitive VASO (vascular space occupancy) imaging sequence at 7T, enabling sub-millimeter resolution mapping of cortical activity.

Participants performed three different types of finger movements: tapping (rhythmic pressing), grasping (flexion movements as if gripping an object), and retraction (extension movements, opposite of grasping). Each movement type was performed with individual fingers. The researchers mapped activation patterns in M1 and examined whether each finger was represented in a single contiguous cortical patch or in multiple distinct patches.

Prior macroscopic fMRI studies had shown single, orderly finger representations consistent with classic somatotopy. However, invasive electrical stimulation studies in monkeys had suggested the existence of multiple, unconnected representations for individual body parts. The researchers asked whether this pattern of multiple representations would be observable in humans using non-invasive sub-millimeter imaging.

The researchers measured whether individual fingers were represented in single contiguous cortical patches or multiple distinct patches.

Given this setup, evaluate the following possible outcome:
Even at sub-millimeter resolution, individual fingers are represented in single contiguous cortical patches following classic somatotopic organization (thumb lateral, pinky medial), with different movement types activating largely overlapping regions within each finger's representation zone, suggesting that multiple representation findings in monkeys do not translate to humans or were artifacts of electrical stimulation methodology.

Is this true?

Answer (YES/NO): NO